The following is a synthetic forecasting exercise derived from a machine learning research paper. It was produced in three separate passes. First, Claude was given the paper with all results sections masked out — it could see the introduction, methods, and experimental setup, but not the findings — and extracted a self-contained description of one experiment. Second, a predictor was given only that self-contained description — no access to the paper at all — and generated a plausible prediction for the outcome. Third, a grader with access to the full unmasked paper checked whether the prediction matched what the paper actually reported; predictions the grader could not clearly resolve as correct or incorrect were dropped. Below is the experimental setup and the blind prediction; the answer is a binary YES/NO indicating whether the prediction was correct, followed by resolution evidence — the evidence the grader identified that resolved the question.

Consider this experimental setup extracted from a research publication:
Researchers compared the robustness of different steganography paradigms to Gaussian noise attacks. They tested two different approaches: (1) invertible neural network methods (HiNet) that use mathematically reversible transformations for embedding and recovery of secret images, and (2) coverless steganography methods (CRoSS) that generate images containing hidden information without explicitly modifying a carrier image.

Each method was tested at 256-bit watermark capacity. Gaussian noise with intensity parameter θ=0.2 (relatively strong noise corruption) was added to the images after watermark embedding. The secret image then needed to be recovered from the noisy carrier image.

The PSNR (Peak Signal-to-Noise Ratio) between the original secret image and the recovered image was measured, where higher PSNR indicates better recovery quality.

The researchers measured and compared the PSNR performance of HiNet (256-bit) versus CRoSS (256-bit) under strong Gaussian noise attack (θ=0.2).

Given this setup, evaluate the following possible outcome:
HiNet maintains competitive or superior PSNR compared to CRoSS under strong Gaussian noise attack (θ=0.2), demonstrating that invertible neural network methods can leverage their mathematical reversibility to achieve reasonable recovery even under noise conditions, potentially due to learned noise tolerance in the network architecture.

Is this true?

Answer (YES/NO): NO